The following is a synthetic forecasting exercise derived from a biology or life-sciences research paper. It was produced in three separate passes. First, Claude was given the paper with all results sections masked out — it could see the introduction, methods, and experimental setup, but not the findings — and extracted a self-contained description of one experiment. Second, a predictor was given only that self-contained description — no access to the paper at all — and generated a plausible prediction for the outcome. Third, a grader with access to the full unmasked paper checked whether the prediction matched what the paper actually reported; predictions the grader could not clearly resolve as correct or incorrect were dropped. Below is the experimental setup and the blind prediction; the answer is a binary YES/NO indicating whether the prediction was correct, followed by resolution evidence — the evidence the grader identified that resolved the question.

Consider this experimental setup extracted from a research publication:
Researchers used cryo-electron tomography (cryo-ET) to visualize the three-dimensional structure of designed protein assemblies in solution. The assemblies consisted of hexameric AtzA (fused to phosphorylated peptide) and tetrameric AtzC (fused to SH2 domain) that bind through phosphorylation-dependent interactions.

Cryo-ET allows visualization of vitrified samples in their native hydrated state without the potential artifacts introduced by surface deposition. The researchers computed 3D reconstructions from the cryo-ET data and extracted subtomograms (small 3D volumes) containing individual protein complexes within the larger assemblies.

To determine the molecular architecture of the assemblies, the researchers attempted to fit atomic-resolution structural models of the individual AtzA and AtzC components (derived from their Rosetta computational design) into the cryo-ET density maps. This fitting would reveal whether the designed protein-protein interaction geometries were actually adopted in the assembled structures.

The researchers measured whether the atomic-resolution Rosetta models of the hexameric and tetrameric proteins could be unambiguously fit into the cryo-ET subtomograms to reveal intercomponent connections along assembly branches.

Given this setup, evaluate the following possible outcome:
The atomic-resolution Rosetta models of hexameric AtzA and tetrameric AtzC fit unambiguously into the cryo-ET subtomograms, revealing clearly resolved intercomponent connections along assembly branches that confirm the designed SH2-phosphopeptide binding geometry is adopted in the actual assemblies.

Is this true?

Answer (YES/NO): NO